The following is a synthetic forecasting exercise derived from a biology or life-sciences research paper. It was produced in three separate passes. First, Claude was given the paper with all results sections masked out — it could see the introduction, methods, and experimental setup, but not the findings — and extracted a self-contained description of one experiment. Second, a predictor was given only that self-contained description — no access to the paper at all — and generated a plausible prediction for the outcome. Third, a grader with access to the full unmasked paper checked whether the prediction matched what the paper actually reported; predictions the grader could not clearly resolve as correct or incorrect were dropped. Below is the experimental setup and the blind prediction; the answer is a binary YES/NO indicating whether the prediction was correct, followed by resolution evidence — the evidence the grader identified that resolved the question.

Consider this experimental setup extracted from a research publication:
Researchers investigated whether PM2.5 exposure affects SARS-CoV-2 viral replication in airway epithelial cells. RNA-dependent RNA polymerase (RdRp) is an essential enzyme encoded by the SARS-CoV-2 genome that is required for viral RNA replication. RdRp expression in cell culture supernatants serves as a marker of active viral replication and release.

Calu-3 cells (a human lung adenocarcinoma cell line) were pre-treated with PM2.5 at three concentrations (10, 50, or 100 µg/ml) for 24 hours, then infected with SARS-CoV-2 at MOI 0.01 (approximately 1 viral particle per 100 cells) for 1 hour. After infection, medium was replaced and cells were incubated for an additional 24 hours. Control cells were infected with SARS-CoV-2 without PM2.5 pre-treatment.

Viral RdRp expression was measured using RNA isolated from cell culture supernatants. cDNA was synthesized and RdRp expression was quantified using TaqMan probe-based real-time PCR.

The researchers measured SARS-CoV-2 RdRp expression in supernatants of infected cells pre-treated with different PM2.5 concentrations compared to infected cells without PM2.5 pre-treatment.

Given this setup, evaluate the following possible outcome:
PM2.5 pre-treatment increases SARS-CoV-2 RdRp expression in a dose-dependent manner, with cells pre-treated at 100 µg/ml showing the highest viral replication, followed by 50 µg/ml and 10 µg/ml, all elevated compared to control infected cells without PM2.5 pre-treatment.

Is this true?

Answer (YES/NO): NO